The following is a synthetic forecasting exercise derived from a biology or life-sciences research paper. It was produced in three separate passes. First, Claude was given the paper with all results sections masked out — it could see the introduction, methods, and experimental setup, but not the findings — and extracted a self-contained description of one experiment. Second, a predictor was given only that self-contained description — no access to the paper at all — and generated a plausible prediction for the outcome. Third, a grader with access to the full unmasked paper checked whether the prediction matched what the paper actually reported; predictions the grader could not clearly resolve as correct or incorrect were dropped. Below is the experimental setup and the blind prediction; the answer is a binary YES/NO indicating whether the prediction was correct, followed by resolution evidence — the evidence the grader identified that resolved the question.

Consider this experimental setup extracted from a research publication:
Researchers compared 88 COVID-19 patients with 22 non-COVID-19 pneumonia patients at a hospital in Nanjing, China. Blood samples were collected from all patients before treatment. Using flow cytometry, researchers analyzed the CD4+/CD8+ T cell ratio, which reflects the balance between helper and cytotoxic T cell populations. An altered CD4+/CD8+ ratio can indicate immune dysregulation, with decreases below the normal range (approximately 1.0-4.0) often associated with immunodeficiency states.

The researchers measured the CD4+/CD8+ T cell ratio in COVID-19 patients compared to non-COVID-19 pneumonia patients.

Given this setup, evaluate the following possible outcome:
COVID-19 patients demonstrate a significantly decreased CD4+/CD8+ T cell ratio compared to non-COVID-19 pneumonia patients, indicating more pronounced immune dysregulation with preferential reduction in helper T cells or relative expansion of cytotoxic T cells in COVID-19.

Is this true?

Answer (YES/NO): NO